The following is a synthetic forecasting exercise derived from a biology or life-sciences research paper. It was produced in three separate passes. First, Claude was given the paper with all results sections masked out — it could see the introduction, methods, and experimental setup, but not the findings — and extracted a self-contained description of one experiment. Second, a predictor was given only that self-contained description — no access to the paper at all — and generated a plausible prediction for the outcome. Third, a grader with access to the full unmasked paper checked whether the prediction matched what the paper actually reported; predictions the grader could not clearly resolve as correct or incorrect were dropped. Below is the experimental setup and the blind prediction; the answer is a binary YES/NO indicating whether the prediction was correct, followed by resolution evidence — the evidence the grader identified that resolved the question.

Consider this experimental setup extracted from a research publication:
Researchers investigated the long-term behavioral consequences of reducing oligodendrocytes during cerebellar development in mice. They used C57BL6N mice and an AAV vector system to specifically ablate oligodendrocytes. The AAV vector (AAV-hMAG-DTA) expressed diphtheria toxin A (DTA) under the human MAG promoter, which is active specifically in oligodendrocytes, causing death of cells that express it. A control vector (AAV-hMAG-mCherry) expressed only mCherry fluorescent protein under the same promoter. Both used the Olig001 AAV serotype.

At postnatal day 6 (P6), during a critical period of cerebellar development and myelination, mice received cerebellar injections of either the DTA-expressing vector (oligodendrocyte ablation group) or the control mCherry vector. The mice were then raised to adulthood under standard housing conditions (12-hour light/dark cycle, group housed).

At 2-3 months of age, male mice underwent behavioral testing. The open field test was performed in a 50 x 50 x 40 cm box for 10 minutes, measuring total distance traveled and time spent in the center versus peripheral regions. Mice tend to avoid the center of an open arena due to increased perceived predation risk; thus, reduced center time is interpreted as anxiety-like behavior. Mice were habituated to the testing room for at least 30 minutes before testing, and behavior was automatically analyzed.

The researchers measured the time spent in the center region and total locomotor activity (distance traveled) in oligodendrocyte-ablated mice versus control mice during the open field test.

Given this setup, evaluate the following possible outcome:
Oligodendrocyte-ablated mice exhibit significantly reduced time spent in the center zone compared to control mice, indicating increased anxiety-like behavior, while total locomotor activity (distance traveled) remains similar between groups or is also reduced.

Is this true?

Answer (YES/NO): NO